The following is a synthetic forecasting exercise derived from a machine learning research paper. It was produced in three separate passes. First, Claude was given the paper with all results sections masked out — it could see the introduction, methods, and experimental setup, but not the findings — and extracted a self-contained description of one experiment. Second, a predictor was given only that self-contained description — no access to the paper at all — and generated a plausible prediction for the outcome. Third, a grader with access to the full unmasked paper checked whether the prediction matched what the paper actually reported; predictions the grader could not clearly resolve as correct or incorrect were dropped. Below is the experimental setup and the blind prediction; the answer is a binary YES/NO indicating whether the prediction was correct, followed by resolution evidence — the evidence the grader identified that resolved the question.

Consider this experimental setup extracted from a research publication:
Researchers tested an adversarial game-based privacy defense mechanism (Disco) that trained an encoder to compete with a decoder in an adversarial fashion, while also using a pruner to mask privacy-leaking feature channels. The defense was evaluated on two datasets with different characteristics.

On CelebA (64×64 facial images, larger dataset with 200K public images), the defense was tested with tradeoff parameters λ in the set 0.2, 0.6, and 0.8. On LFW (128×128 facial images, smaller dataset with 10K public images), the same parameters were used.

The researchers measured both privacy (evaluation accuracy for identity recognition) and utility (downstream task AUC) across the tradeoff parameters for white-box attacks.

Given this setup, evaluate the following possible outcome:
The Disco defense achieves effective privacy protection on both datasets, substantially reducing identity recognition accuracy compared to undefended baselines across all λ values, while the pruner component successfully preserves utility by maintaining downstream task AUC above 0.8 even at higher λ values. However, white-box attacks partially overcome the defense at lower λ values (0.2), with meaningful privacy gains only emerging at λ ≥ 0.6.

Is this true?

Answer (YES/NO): NO